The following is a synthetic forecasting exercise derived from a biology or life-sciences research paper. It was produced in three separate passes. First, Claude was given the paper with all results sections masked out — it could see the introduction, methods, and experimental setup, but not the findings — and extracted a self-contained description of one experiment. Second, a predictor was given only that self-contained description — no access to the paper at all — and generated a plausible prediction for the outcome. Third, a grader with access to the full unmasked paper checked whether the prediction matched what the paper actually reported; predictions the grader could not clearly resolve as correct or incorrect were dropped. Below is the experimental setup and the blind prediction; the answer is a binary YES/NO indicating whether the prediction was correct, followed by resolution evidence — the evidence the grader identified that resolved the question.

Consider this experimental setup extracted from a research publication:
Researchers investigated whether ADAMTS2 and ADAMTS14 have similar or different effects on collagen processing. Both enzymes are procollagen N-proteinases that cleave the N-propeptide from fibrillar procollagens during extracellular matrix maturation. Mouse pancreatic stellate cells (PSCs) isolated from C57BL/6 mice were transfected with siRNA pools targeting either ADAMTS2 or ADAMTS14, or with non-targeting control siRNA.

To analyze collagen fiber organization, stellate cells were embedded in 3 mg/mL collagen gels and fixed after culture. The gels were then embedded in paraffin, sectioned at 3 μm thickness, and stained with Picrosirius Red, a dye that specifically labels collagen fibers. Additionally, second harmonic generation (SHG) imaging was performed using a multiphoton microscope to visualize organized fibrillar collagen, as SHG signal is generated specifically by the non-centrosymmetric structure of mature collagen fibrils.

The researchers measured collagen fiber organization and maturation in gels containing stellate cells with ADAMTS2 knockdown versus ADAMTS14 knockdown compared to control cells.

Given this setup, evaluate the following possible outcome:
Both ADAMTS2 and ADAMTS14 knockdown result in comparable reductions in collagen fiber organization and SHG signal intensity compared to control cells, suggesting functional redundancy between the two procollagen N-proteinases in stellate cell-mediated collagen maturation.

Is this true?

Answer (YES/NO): YES